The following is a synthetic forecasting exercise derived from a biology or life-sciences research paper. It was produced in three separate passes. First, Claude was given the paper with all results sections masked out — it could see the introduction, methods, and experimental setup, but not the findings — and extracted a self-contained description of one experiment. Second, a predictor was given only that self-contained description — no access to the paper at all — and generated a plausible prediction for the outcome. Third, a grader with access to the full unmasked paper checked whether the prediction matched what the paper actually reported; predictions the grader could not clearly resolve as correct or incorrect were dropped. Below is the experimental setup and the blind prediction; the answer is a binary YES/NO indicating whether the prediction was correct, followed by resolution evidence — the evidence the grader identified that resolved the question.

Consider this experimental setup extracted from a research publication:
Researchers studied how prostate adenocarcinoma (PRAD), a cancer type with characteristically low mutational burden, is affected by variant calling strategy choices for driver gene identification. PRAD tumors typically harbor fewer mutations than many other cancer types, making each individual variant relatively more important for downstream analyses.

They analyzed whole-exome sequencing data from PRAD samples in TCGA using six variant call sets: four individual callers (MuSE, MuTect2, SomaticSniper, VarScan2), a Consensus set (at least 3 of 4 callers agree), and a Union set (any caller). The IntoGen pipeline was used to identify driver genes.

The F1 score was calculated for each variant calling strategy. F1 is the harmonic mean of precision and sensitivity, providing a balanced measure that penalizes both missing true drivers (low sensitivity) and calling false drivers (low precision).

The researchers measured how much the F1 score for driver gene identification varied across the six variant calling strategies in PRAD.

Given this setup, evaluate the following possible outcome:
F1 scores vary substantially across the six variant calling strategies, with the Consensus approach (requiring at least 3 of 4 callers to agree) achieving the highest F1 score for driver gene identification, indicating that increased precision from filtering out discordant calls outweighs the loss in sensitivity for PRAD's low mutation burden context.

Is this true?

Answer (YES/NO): NO